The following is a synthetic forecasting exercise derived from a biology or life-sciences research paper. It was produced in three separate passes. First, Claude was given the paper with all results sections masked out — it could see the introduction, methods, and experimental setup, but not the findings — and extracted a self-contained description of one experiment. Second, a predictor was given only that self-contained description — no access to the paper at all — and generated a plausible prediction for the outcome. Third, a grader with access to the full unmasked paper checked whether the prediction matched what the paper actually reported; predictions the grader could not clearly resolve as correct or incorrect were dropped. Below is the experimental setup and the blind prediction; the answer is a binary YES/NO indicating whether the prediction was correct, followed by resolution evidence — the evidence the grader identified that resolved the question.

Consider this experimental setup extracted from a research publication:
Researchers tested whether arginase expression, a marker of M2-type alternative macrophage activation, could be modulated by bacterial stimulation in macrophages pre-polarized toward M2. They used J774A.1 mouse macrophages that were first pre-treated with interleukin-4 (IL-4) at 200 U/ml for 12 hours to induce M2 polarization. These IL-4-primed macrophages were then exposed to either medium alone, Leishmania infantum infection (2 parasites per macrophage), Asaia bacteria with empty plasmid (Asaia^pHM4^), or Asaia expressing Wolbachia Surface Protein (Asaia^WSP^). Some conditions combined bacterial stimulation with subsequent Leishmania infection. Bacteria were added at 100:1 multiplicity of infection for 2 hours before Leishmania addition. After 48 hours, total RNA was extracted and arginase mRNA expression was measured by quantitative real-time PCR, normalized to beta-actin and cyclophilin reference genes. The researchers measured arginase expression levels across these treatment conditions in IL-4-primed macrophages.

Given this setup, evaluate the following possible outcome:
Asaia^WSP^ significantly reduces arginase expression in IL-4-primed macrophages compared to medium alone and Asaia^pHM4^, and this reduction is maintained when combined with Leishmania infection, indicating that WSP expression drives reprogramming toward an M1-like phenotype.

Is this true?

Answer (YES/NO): NO